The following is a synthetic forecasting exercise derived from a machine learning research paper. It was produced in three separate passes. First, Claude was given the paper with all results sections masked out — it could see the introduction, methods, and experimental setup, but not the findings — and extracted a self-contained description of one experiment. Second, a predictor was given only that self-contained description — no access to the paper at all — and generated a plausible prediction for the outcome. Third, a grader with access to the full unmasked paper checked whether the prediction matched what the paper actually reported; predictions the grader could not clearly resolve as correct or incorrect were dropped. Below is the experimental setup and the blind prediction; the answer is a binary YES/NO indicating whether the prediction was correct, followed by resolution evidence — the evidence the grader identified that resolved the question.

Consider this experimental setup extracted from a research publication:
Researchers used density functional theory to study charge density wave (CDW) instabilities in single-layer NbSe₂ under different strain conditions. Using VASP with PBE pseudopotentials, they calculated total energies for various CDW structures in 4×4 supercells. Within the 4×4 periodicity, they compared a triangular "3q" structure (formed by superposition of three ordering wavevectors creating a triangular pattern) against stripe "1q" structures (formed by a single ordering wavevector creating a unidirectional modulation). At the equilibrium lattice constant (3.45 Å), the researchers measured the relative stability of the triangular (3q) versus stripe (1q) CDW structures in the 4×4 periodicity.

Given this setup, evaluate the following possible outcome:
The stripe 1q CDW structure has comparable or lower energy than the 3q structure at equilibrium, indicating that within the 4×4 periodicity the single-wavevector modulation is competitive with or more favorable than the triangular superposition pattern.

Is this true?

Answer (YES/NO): YES